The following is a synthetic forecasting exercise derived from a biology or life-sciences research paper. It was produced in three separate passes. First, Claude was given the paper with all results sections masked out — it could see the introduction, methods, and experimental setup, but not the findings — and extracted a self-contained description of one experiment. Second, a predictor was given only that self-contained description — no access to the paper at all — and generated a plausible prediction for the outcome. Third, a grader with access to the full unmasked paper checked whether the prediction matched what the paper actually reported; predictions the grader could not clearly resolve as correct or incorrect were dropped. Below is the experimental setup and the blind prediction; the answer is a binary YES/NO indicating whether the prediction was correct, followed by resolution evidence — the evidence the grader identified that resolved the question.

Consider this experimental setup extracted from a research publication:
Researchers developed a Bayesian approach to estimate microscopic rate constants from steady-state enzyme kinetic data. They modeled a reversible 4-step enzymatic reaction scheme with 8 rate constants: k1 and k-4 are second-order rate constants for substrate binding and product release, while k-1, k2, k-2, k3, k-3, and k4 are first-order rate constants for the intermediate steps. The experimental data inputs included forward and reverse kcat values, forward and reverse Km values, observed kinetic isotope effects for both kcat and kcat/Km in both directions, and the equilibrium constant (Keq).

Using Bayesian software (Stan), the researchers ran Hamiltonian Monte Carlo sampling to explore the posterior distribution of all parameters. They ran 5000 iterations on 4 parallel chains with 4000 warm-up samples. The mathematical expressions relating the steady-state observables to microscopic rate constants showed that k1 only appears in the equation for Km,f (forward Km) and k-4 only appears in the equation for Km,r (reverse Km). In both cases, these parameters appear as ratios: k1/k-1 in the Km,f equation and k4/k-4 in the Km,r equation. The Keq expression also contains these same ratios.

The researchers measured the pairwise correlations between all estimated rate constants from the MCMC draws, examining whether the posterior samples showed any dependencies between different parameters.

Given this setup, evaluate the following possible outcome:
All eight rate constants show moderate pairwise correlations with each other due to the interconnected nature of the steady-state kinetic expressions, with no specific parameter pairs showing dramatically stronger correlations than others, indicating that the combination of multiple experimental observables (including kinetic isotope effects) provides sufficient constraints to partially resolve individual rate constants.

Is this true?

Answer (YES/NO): NO